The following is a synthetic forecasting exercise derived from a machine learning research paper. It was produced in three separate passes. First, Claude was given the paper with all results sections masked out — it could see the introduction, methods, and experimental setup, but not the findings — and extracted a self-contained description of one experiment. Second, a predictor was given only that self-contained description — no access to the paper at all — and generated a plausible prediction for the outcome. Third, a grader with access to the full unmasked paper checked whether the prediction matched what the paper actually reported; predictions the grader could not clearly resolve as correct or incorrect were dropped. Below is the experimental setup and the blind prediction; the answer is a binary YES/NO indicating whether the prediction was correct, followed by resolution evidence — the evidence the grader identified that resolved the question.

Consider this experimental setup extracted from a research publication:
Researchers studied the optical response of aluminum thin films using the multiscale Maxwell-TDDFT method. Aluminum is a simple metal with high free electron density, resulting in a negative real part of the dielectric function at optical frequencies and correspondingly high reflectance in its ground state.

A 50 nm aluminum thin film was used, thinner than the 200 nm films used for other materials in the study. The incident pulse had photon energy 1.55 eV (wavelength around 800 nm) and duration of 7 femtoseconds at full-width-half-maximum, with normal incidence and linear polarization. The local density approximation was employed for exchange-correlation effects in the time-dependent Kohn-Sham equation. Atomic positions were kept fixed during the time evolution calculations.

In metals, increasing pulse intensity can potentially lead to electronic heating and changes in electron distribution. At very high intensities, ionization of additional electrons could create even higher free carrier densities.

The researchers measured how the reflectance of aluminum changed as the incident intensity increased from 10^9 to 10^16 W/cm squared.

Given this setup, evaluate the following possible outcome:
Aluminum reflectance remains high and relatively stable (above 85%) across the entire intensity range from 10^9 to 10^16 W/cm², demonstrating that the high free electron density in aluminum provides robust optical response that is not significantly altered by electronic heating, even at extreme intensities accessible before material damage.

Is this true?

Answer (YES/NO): NO